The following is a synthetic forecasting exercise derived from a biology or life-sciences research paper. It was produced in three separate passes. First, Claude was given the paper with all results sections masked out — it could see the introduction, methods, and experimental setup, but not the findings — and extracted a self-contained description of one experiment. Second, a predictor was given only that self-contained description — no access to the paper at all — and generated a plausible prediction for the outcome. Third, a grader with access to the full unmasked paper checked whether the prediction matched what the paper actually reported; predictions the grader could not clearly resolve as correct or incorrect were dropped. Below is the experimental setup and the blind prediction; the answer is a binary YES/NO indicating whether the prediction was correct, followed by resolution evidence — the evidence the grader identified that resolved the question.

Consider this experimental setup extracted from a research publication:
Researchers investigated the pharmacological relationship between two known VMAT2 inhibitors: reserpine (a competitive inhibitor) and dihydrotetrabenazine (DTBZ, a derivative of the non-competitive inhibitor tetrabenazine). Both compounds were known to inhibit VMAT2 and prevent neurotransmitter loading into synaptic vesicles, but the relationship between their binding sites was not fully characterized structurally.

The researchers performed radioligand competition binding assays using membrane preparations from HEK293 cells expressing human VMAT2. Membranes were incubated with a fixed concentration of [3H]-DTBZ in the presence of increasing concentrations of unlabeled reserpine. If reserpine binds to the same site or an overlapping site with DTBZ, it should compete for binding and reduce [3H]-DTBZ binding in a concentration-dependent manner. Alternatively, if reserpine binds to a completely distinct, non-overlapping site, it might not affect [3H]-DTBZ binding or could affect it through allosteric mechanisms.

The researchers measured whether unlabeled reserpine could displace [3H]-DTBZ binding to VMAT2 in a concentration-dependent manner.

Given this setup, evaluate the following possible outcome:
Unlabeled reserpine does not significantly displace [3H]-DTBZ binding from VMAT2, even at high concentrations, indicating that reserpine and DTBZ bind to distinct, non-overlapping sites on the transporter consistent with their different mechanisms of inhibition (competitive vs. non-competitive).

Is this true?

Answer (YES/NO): NO